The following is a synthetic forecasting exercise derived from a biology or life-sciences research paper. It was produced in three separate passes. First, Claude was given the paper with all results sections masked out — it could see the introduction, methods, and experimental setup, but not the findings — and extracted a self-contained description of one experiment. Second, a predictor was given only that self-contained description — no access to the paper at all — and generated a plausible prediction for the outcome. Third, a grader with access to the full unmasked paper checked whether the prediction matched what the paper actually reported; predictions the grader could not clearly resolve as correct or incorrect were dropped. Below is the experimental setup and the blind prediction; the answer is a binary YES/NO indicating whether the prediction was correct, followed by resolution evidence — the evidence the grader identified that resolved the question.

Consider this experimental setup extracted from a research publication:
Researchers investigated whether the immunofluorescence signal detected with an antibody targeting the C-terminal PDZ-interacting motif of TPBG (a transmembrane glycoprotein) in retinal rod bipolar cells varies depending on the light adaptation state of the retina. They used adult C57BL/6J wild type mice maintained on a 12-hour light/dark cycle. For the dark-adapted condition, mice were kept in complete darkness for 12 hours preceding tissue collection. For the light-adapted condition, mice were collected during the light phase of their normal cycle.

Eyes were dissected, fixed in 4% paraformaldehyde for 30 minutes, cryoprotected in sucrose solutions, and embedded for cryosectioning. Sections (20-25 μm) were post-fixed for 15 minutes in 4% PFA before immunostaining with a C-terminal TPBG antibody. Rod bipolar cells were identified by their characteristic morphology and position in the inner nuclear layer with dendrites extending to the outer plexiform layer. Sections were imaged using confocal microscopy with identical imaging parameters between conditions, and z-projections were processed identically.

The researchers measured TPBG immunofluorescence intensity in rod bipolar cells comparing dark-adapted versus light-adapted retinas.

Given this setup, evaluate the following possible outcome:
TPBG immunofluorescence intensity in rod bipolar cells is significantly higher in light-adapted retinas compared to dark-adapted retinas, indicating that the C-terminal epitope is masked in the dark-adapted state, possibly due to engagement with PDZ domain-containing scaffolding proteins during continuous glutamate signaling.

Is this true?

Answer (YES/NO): YES